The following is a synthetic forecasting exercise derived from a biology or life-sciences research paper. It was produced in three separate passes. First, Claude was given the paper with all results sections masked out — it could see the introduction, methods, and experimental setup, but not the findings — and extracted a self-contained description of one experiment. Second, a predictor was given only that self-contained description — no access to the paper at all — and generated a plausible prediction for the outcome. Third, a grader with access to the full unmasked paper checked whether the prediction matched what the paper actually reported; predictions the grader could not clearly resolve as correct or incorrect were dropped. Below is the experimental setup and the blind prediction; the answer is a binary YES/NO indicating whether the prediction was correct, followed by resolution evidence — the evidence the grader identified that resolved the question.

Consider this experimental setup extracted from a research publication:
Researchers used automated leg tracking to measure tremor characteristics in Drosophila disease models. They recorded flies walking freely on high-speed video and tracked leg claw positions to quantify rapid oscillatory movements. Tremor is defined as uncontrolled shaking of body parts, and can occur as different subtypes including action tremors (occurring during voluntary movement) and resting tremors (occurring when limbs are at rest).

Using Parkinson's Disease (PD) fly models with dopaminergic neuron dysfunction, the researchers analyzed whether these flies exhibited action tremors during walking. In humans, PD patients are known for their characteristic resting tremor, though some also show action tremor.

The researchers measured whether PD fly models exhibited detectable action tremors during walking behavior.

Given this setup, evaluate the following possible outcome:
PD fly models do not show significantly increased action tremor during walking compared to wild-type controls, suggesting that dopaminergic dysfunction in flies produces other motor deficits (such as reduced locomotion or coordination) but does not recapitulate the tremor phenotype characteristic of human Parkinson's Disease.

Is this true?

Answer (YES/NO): YES